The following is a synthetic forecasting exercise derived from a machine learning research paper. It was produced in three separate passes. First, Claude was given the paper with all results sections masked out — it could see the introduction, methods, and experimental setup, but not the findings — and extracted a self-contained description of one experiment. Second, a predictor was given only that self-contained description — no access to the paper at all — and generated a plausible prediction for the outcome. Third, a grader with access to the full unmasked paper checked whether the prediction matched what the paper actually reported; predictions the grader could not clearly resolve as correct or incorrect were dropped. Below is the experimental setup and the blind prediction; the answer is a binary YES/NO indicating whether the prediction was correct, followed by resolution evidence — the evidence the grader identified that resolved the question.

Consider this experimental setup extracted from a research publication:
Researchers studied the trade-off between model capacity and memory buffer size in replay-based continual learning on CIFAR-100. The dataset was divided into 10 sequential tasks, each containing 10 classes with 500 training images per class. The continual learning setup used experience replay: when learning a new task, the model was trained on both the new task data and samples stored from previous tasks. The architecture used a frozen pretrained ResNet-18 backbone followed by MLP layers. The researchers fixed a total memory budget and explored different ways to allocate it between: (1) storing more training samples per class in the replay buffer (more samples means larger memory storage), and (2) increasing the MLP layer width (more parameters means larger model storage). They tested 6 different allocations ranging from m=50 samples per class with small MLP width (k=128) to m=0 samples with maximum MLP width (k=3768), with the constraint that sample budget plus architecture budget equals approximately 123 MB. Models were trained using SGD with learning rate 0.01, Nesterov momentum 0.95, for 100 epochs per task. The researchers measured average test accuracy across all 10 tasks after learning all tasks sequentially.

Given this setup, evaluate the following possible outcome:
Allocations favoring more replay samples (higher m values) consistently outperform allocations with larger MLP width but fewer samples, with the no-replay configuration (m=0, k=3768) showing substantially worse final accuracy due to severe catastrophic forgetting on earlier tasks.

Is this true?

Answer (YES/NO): NO